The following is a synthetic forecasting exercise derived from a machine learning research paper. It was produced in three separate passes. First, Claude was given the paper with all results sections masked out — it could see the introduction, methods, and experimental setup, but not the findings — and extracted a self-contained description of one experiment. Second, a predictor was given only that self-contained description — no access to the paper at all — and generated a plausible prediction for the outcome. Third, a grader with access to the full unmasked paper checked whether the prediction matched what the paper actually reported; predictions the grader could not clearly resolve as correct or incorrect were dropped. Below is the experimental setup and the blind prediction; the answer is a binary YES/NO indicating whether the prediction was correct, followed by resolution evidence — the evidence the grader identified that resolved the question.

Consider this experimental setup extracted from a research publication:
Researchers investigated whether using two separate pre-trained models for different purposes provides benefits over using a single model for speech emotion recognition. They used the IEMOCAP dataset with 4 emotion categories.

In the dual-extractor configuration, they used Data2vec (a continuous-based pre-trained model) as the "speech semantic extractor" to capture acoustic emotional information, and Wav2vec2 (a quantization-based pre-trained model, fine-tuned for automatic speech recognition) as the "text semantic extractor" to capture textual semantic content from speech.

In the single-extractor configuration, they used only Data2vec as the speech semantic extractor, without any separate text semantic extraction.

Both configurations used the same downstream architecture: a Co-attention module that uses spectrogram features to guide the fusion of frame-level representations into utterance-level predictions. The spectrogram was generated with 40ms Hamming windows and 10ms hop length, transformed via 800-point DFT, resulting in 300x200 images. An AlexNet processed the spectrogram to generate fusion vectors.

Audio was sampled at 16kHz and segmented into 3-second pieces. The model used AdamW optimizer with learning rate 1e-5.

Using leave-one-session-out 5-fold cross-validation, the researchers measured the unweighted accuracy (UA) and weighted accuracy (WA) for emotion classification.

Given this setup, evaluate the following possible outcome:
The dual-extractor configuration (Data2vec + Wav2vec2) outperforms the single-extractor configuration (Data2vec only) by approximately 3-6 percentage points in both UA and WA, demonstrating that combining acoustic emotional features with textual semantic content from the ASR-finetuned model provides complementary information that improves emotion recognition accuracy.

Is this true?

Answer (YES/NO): NO